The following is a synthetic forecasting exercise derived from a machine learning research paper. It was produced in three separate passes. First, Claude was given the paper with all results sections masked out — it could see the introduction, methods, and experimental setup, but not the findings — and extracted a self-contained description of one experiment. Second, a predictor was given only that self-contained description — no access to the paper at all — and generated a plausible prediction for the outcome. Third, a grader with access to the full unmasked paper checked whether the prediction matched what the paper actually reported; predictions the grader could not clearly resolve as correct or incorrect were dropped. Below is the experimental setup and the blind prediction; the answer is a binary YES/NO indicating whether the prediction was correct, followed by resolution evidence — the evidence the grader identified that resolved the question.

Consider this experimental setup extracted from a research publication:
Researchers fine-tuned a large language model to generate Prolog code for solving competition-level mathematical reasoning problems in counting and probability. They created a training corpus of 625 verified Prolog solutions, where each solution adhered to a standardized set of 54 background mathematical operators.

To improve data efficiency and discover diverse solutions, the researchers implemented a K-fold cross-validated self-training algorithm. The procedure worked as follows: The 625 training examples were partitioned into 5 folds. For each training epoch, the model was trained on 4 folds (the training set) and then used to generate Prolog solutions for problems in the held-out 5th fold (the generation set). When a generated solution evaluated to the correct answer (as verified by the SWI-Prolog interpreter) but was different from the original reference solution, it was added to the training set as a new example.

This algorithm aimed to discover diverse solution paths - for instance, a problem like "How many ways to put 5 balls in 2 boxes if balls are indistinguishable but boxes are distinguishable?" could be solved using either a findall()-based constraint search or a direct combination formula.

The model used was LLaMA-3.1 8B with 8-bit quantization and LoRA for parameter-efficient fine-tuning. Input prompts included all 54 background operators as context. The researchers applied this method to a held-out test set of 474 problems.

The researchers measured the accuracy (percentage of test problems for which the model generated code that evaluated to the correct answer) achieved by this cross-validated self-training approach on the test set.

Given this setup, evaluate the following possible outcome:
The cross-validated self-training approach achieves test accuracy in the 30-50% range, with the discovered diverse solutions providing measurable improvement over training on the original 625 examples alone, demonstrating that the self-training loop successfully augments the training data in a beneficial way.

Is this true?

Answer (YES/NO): NO